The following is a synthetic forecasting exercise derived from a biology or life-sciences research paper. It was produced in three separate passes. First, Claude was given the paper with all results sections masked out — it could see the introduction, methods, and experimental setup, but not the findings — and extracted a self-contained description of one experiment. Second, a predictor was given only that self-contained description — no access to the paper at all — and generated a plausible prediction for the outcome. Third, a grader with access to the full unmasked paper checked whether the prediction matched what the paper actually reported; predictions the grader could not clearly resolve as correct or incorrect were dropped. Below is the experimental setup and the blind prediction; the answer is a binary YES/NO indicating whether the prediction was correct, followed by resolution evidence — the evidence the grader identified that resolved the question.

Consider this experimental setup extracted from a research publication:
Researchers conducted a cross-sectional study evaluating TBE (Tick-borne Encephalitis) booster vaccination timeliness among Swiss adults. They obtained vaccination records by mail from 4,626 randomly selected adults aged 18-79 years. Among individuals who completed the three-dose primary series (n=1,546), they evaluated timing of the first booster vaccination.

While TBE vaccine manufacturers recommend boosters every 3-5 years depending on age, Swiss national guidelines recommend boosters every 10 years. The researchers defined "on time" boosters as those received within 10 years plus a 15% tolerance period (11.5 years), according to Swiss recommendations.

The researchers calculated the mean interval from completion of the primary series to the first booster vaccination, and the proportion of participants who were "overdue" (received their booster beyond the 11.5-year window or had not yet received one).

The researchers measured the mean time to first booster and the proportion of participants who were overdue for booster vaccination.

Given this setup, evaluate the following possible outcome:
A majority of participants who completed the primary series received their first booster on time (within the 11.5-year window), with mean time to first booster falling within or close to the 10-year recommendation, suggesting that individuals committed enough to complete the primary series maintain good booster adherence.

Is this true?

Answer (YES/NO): NO